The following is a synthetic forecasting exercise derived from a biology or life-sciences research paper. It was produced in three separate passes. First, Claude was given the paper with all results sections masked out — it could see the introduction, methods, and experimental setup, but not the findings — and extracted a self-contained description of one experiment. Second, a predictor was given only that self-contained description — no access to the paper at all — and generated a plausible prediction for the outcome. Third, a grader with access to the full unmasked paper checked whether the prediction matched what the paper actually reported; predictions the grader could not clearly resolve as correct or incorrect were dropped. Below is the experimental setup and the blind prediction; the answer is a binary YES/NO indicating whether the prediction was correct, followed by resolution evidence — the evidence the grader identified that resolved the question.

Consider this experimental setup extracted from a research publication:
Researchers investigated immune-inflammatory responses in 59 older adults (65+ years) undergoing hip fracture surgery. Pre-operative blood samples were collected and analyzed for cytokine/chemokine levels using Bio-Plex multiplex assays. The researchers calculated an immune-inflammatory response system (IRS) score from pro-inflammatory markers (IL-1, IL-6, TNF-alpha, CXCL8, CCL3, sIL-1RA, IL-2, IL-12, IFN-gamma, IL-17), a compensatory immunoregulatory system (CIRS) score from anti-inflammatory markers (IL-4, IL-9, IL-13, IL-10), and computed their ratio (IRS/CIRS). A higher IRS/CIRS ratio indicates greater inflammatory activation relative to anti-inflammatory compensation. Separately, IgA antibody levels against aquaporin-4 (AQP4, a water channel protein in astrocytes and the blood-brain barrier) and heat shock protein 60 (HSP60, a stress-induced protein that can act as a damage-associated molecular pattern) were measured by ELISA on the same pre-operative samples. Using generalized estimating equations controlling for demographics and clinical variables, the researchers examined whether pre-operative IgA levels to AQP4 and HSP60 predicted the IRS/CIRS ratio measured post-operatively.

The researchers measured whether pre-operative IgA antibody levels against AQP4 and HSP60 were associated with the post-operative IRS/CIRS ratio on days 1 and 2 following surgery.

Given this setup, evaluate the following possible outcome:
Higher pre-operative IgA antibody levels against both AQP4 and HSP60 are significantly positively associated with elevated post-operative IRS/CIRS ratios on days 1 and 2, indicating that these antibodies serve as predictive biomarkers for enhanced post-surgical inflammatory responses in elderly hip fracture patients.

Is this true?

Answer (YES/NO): YES